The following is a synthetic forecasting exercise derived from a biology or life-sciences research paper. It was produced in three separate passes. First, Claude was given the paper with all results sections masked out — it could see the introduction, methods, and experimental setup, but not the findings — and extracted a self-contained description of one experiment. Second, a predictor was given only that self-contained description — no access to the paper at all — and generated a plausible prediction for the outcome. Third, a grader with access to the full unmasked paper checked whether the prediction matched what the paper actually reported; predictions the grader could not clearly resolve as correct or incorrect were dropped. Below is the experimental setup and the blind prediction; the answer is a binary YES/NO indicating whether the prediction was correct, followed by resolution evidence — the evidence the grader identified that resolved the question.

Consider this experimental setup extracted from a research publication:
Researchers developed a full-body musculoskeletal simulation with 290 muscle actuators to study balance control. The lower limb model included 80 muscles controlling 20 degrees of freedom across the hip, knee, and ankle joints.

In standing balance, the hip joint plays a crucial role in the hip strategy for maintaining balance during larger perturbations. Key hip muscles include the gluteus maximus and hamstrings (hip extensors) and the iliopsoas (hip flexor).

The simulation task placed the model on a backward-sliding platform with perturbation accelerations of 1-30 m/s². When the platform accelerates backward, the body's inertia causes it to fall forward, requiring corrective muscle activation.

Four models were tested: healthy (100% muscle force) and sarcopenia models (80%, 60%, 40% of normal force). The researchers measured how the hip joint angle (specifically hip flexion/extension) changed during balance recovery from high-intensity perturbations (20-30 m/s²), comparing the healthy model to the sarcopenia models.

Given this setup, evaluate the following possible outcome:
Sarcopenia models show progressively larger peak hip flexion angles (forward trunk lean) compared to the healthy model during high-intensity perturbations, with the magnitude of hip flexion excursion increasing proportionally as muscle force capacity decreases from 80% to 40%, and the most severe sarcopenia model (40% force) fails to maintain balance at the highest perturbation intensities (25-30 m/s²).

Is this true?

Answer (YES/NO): NO